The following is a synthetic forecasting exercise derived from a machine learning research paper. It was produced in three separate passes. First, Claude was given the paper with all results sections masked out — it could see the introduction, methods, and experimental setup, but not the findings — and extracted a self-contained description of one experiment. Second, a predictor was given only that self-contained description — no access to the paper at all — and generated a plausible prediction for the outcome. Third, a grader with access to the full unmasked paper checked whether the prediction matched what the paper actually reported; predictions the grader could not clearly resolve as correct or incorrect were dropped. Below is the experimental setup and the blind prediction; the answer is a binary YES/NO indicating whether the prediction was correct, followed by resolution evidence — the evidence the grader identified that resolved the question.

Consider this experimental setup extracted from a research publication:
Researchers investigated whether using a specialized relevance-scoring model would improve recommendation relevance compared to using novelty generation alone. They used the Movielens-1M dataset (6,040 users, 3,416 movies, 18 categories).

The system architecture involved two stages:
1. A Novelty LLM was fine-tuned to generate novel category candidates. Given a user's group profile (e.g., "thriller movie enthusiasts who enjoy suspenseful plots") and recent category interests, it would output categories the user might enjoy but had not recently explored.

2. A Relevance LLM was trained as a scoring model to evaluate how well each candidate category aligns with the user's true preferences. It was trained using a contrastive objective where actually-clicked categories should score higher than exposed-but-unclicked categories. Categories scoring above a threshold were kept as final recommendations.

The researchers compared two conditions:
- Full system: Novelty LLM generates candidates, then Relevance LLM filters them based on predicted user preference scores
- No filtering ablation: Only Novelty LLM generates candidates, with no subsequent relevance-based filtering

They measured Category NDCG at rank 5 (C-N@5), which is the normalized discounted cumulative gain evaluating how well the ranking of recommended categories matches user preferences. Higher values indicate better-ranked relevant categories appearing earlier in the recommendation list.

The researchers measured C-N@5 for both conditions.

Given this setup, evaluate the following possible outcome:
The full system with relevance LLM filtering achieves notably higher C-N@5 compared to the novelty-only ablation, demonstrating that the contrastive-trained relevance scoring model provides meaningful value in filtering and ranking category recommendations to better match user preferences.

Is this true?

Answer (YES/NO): YES